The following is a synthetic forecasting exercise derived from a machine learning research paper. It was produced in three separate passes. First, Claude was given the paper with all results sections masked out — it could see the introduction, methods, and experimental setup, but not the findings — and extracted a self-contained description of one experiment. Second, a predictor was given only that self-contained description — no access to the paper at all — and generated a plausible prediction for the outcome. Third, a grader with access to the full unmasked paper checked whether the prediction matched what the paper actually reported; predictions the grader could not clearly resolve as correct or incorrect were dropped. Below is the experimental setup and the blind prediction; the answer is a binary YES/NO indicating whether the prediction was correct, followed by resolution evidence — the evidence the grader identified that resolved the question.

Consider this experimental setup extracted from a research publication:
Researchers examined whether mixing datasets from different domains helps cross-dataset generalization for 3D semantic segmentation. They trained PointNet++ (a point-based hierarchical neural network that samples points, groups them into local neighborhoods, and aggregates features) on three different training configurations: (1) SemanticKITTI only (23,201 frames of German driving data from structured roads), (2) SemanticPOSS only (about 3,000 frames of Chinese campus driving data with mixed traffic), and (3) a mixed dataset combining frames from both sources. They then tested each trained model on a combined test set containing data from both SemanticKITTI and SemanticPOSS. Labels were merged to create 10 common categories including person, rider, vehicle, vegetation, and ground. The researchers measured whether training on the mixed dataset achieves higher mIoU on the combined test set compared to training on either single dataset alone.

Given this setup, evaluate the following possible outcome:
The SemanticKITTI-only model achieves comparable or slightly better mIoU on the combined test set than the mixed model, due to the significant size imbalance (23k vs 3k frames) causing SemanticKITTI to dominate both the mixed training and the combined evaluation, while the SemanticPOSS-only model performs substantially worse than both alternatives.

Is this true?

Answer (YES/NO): NO